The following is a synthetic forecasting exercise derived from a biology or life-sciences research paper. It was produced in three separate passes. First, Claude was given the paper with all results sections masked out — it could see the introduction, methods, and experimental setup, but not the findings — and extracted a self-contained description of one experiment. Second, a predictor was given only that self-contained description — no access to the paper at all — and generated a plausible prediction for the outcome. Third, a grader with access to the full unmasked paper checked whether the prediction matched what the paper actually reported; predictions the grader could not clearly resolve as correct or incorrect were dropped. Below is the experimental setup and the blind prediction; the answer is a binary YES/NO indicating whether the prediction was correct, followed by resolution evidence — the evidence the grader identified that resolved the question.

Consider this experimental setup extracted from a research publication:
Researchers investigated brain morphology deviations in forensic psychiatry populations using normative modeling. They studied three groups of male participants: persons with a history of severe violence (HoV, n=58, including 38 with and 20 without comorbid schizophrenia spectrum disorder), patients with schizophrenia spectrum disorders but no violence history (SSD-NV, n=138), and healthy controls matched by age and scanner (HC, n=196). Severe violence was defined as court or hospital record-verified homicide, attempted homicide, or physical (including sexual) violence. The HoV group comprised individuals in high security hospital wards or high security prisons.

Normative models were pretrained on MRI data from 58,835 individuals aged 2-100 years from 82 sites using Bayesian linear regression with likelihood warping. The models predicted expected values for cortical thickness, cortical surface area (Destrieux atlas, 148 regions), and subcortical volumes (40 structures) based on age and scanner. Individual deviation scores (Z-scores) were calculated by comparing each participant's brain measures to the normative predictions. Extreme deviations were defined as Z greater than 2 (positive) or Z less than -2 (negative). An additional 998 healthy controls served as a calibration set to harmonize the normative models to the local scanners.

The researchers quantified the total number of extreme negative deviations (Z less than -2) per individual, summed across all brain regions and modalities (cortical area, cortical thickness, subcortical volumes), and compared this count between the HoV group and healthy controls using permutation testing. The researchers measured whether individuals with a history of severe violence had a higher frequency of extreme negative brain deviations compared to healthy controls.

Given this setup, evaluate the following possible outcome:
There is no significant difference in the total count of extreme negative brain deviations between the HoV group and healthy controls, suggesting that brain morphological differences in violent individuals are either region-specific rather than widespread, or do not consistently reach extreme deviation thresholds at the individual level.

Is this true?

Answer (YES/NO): NO